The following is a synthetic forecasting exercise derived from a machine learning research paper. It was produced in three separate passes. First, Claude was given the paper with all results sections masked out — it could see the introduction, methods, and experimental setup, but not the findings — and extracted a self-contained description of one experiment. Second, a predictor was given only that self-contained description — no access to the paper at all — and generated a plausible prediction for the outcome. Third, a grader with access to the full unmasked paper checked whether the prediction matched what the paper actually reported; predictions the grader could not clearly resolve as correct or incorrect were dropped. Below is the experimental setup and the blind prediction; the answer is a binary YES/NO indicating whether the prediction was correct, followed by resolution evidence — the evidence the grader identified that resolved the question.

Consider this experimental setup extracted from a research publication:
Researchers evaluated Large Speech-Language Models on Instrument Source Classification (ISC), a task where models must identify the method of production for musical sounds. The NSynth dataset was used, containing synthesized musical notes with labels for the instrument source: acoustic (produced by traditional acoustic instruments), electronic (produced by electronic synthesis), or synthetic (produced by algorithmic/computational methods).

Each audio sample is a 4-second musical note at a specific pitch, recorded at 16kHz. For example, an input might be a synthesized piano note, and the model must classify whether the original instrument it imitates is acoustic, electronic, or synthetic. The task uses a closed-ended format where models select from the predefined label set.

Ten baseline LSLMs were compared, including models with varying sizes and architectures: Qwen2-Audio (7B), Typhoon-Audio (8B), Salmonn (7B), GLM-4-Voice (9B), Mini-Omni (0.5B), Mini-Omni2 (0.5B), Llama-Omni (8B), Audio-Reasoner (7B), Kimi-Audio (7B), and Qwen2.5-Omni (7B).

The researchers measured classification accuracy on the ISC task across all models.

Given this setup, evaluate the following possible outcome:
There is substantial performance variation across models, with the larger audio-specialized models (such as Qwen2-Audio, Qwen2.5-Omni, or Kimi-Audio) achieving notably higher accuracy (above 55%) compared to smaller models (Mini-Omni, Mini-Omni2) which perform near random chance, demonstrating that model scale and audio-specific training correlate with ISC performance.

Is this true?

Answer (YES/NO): NO